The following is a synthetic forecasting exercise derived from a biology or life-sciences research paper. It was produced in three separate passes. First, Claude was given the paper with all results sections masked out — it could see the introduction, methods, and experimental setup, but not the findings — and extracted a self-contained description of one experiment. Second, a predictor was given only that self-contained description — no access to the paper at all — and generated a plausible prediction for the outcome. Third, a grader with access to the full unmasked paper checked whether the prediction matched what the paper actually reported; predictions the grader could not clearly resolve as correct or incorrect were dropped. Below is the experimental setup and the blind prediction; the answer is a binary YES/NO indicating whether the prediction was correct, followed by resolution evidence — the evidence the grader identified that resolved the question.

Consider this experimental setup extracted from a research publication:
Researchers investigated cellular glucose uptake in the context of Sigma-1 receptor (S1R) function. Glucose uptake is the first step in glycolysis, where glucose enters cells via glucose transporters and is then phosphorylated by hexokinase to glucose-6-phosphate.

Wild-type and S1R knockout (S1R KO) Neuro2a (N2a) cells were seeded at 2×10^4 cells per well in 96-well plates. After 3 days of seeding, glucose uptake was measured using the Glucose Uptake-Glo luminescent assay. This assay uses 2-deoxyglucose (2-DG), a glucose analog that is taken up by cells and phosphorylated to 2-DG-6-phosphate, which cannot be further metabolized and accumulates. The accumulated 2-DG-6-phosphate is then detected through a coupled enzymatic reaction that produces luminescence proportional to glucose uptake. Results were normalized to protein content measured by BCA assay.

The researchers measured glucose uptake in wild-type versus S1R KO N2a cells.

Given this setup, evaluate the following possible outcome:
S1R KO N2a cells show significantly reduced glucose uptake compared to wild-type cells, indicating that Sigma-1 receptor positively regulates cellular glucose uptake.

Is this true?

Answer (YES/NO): NO